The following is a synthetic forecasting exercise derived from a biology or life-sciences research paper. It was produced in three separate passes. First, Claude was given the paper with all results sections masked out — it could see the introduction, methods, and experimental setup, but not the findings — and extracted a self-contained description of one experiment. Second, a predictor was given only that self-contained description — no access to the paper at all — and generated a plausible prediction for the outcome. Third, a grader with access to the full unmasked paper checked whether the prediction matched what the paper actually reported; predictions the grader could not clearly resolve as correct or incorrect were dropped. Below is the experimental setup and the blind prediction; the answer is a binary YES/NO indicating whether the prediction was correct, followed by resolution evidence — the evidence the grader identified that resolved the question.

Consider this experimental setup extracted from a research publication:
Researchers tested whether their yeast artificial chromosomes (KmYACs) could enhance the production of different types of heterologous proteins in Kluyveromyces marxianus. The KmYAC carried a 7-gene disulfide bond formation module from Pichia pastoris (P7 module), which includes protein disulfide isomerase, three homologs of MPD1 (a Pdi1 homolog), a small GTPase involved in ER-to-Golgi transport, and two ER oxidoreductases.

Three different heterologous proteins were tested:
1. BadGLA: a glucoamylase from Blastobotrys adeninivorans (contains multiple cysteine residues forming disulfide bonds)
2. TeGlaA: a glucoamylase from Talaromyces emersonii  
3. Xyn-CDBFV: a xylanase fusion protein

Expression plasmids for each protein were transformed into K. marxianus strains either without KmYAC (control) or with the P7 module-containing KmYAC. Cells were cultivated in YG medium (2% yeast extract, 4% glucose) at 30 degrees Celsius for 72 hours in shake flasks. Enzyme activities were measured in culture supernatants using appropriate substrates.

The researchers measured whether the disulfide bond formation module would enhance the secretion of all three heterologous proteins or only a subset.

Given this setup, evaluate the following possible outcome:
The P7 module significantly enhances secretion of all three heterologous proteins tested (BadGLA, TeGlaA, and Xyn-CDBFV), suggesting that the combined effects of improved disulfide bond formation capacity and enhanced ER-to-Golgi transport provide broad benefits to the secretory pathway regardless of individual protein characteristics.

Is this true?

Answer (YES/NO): YES